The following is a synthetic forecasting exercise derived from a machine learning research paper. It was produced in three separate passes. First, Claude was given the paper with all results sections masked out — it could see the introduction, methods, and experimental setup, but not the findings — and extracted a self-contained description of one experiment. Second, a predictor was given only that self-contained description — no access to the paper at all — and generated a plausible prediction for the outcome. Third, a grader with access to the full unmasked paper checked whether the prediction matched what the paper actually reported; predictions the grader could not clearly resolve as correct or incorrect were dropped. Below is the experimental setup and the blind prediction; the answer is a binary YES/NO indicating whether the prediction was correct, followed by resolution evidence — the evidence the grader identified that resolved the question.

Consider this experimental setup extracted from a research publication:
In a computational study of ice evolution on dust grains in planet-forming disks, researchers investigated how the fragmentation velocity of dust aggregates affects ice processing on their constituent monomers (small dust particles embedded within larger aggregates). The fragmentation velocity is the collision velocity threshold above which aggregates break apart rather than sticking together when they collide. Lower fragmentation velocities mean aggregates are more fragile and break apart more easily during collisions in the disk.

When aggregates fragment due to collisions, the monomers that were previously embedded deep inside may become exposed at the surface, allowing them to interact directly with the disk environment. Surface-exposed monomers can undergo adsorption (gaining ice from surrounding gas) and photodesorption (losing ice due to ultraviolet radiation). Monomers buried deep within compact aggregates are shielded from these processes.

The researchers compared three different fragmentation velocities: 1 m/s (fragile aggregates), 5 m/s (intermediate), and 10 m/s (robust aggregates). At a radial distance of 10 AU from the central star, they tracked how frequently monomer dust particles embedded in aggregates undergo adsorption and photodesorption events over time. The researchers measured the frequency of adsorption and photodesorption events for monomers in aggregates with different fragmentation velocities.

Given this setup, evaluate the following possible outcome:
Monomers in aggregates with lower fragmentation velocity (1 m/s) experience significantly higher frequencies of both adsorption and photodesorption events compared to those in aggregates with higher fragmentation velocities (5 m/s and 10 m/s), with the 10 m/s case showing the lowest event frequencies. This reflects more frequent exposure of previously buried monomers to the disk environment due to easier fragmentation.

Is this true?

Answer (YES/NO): YES